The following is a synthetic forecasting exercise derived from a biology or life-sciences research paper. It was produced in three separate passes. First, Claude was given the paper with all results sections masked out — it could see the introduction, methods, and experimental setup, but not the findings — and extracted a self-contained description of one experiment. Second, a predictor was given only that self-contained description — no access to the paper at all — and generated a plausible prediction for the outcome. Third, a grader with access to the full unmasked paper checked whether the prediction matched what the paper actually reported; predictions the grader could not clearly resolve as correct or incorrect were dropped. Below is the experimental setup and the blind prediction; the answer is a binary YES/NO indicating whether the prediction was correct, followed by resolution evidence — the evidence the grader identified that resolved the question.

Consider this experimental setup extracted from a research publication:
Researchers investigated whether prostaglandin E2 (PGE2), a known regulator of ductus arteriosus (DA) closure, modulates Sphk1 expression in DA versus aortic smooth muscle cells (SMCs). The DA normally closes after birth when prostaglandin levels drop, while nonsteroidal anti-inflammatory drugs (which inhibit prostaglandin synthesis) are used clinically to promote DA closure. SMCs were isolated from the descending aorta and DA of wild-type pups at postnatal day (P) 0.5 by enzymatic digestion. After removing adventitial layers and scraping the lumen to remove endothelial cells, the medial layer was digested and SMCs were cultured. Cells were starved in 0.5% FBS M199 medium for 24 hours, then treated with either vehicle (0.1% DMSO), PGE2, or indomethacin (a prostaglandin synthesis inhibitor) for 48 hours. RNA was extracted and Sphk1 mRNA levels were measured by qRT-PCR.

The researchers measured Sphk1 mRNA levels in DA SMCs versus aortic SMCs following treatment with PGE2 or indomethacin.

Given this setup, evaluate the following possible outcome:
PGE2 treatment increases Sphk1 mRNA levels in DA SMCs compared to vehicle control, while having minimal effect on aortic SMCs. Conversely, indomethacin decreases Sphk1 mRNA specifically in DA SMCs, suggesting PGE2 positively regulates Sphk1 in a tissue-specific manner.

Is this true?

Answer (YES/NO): NO